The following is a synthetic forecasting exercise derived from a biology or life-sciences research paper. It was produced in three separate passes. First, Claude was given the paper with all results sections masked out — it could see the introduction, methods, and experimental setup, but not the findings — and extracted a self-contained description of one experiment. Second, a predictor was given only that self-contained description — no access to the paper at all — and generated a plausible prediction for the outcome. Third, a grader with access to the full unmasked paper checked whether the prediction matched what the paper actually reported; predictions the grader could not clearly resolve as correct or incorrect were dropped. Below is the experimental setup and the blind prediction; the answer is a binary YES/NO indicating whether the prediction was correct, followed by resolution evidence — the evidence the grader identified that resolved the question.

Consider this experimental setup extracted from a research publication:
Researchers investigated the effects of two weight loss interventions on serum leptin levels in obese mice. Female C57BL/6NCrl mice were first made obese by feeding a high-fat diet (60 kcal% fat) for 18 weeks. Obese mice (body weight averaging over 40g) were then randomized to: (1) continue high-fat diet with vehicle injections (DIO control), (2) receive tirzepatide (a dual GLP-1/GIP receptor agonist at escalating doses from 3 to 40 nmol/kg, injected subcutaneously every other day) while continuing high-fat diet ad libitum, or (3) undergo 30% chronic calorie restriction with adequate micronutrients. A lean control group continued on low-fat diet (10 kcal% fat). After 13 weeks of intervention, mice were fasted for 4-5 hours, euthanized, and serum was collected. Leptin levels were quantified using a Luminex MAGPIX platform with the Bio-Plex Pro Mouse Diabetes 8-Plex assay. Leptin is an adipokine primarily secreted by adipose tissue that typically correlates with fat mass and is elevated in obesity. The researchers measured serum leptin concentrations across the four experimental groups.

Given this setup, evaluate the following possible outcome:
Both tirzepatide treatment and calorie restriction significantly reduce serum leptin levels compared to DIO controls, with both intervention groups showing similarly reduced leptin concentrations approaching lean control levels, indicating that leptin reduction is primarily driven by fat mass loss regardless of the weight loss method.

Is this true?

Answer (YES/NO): NO